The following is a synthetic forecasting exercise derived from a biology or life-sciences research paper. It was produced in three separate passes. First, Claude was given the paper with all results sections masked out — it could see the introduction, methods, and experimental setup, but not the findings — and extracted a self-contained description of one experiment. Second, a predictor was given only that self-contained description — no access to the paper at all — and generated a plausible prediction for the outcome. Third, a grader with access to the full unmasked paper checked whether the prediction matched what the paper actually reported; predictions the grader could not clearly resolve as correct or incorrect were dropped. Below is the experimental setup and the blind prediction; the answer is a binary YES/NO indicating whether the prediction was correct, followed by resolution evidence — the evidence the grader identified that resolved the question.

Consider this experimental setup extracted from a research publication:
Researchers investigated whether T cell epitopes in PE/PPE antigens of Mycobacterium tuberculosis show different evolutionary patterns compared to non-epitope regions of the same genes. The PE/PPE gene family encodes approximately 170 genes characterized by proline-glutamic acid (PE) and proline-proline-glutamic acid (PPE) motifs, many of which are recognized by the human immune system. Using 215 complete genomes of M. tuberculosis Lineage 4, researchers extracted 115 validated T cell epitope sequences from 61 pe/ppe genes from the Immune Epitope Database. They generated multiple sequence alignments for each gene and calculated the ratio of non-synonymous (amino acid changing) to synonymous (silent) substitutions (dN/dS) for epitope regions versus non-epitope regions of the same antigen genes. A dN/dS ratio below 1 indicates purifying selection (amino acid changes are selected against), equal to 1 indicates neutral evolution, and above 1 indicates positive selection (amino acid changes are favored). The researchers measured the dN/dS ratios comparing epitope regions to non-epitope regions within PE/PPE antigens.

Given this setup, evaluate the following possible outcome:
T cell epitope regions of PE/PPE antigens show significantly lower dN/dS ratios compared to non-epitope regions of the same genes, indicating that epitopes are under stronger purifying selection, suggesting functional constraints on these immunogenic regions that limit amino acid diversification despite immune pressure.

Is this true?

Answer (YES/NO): YES